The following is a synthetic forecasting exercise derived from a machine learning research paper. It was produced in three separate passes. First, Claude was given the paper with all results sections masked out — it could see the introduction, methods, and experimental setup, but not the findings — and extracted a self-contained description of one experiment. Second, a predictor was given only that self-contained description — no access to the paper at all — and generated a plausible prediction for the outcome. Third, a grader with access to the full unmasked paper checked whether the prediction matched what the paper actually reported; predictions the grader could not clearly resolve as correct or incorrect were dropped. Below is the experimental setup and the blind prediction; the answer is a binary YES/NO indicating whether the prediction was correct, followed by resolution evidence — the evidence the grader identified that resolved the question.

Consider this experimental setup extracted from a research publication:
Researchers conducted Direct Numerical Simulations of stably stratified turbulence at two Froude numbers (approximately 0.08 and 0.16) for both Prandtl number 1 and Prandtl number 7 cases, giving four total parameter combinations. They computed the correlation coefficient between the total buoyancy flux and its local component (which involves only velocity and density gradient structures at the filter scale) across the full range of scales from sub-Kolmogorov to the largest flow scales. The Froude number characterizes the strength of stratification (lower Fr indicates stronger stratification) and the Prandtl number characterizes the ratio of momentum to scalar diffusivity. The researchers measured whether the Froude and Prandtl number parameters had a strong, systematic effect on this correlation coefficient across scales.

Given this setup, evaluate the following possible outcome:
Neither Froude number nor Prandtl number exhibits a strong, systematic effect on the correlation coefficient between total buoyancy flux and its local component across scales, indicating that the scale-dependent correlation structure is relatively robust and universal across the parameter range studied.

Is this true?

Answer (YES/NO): NO